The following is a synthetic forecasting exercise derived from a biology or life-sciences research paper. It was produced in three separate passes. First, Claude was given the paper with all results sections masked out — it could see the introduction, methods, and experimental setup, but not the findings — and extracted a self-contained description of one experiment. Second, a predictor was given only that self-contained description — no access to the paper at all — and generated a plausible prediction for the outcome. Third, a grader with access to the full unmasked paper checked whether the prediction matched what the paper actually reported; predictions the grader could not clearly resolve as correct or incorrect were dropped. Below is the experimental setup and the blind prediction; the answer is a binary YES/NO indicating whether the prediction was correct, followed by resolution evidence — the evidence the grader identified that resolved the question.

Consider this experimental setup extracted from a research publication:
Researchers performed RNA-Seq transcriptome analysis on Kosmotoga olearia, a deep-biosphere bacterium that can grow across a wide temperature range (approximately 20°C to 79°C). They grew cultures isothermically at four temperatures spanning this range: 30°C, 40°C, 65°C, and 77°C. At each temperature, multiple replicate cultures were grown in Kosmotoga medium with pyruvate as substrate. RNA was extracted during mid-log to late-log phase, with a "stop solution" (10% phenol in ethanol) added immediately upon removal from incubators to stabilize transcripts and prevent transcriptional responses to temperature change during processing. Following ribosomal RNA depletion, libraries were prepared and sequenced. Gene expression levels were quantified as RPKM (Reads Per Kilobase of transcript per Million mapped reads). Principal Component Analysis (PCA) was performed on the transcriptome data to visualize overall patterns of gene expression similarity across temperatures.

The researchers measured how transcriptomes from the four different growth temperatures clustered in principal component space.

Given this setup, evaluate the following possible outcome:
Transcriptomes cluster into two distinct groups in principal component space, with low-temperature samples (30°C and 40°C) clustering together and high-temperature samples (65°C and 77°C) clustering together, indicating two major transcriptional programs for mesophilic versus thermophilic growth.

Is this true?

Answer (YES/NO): NO